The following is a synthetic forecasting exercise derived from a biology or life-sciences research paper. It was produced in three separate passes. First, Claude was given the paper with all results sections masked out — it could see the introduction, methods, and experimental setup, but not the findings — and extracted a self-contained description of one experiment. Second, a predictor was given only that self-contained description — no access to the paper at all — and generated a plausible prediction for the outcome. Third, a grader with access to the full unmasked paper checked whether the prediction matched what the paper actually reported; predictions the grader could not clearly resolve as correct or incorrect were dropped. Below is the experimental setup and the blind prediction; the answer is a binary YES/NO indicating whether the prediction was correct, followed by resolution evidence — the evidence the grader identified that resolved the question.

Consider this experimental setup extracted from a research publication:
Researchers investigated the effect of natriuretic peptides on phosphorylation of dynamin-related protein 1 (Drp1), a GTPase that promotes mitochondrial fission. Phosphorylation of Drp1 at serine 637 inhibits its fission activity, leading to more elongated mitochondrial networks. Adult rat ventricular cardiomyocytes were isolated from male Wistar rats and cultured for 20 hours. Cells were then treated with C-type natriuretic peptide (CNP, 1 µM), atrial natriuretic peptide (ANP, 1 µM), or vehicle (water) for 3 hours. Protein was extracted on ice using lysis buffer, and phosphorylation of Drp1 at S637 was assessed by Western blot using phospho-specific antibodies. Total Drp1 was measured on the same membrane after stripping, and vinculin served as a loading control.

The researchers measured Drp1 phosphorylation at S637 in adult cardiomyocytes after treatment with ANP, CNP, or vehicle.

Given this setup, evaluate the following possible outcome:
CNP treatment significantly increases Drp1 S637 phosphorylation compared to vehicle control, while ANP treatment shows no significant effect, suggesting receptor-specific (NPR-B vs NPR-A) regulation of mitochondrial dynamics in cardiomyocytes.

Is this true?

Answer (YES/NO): NO